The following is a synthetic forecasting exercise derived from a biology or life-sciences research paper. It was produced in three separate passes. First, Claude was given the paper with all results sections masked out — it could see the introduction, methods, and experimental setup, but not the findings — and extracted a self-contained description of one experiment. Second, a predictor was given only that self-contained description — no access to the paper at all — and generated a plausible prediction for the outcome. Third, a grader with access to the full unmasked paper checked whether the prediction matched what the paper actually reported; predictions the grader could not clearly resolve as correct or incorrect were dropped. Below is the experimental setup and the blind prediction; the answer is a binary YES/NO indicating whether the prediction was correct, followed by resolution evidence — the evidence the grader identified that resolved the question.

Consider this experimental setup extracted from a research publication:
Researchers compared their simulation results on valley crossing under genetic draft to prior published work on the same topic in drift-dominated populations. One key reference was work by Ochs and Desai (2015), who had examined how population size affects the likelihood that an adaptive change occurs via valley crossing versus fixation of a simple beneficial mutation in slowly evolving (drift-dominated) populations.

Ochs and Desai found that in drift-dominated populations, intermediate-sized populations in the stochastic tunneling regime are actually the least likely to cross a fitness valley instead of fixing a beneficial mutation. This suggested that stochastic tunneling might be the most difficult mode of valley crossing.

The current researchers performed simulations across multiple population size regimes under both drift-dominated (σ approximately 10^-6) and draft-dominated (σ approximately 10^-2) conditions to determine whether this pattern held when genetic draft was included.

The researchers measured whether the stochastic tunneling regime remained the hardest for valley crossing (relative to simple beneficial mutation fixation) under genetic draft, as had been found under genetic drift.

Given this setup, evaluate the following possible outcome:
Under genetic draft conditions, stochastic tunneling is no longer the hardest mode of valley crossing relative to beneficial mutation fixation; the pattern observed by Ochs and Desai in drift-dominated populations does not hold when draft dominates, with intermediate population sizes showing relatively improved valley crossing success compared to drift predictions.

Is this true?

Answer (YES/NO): YES